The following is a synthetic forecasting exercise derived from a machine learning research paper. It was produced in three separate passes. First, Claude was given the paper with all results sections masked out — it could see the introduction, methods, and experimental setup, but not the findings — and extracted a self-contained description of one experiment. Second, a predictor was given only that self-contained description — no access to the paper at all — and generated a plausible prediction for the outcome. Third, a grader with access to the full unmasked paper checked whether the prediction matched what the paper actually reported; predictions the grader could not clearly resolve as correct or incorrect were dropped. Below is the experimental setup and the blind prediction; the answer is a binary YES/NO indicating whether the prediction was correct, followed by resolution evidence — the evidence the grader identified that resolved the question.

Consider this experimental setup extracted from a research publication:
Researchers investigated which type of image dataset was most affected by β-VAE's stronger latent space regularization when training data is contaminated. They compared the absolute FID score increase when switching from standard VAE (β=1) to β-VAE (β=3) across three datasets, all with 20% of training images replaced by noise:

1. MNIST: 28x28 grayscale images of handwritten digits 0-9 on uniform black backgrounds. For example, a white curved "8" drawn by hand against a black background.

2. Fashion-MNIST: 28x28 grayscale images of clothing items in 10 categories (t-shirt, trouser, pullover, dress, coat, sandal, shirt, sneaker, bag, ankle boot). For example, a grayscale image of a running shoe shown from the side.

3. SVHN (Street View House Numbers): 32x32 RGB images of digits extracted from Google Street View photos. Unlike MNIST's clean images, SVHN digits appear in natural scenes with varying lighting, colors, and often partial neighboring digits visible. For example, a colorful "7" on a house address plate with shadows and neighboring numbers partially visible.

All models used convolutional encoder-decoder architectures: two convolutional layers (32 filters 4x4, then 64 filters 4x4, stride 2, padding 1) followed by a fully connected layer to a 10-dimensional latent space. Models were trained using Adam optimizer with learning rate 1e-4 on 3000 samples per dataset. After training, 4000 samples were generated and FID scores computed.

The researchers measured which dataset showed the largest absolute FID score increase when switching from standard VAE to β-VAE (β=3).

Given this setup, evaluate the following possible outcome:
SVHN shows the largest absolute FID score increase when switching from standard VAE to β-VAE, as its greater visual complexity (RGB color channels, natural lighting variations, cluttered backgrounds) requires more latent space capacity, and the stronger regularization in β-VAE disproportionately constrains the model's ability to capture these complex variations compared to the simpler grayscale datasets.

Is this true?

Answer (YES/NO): YES